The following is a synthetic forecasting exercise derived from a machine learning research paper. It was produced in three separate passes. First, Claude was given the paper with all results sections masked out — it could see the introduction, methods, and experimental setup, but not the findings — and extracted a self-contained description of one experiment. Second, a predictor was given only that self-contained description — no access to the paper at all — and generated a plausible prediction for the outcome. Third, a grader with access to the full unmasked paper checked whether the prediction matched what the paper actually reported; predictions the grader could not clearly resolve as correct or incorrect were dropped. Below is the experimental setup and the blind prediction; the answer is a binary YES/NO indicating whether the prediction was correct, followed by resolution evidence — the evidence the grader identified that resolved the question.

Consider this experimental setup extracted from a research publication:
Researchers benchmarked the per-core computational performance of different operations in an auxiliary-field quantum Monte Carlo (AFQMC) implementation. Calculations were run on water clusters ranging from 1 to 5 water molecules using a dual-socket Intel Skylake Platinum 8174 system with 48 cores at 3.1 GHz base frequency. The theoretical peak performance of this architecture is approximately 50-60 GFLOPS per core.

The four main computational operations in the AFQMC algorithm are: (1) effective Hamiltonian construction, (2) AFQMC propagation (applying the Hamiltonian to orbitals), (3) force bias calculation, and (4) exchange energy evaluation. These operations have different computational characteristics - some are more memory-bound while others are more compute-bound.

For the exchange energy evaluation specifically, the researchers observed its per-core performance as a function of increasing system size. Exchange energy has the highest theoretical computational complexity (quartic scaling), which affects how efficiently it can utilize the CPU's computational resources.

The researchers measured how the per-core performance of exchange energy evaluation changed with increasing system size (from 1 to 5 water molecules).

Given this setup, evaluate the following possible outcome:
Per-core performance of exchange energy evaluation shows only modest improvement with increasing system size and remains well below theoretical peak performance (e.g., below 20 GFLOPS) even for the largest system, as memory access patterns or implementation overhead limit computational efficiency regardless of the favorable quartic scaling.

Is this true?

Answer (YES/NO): NO